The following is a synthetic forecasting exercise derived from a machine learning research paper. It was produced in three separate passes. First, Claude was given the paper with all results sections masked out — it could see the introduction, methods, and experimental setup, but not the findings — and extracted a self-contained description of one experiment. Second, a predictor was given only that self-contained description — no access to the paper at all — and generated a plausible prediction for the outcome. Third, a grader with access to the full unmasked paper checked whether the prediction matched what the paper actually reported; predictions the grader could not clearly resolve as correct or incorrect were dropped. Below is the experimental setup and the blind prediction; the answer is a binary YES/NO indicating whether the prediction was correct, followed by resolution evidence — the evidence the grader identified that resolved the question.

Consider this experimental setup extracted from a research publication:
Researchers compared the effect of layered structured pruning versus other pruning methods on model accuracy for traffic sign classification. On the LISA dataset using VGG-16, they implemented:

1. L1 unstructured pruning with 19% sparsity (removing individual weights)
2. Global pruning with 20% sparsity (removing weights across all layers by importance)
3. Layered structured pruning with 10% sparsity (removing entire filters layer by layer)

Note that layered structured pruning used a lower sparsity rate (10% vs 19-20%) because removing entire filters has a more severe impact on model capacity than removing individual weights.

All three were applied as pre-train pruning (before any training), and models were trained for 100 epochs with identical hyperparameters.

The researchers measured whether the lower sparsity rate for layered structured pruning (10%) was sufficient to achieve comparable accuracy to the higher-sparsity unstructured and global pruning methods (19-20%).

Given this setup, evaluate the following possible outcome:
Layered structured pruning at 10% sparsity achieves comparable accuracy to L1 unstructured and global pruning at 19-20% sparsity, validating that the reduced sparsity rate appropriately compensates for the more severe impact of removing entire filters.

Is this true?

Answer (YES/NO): NO